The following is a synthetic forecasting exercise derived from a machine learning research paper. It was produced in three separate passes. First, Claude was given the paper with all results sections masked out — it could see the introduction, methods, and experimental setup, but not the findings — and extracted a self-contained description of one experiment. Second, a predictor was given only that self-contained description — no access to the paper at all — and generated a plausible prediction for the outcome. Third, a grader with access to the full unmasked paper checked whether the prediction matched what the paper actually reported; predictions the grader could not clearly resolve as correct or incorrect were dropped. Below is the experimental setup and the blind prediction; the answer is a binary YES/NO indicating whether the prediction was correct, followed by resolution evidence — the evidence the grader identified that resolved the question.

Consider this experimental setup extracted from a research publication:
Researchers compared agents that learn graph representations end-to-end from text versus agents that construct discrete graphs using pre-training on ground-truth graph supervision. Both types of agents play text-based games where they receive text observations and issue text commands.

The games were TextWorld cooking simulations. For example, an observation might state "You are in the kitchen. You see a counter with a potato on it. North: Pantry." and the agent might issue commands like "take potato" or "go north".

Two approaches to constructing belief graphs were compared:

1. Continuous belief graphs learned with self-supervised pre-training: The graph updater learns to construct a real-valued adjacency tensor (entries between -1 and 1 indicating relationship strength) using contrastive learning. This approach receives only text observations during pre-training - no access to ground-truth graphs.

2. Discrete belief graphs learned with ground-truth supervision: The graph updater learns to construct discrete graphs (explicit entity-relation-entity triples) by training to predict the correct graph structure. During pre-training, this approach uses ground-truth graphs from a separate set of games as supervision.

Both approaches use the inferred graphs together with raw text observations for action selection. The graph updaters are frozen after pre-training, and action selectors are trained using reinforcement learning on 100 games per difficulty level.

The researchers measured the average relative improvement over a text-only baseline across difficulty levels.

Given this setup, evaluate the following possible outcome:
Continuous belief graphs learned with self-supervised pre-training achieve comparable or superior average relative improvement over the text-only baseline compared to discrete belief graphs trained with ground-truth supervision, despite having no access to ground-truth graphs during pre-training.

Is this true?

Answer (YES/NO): YES